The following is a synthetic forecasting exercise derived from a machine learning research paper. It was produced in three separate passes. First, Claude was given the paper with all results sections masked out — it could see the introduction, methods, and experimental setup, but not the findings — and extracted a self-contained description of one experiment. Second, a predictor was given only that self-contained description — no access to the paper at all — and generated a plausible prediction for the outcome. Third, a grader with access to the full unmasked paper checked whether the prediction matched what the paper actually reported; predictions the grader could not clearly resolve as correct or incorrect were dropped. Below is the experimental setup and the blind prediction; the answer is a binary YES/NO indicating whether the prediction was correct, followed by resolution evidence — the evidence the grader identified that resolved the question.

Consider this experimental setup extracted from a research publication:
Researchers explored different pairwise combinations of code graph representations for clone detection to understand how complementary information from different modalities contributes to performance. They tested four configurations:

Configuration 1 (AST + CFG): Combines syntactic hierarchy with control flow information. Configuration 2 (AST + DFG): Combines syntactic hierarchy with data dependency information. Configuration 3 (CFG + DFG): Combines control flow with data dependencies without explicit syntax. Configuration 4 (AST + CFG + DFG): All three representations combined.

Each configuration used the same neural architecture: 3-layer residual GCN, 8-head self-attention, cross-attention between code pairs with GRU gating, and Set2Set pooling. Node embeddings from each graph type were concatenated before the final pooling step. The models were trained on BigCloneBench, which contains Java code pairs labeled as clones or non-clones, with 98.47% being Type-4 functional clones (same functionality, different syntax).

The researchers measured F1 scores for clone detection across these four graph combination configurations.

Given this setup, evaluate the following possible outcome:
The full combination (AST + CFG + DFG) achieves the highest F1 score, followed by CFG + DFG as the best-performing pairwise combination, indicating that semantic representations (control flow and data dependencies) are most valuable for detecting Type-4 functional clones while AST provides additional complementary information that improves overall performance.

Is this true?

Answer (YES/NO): NO